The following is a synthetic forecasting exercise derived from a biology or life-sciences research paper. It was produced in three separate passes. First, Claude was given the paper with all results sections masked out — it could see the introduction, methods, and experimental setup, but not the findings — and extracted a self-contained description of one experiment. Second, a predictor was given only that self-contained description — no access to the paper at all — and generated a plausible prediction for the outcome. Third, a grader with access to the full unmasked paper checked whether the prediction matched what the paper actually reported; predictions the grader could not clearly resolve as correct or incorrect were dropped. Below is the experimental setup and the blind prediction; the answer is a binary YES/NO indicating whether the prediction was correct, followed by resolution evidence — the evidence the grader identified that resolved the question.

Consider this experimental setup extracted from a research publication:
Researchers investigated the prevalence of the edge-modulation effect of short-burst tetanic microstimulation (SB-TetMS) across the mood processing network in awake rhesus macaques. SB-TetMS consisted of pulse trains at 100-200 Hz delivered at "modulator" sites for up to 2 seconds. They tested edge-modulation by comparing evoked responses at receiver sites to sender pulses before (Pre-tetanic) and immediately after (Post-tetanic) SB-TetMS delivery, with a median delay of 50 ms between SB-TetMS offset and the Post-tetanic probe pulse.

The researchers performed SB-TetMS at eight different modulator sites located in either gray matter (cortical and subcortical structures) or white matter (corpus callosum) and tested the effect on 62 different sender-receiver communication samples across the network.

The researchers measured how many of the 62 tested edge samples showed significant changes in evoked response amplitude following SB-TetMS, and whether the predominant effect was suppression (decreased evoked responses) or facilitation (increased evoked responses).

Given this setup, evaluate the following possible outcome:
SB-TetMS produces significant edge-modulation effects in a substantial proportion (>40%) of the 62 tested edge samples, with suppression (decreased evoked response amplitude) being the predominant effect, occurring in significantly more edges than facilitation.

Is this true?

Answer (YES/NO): YES